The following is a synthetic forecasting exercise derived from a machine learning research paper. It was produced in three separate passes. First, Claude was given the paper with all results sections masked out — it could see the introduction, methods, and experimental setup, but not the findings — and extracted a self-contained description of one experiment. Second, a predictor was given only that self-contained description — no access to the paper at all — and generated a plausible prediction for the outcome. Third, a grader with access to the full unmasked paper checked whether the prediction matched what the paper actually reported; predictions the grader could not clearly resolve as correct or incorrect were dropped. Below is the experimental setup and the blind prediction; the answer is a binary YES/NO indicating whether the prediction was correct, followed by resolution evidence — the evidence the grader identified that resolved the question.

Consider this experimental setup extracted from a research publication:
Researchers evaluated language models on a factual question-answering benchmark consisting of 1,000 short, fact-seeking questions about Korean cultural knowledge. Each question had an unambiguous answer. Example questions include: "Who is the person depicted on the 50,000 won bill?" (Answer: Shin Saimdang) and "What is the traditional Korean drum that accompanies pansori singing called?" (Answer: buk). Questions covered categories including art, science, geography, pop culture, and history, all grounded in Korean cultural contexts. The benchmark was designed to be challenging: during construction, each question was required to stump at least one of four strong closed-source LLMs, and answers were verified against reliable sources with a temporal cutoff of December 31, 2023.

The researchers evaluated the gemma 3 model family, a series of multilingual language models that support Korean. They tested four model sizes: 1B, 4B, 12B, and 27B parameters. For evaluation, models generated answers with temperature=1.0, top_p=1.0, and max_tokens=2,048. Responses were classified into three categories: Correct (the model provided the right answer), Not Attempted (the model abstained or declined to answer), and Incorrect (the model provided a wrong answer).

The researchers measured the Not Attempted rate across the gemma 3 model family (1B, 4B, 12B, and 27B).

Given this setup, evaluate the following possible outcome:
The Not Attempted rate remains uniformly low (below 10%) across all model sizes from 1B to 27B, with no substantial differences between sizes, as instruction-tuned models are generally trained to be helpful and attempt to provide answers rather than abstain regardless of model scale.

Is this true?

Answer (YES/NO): NO